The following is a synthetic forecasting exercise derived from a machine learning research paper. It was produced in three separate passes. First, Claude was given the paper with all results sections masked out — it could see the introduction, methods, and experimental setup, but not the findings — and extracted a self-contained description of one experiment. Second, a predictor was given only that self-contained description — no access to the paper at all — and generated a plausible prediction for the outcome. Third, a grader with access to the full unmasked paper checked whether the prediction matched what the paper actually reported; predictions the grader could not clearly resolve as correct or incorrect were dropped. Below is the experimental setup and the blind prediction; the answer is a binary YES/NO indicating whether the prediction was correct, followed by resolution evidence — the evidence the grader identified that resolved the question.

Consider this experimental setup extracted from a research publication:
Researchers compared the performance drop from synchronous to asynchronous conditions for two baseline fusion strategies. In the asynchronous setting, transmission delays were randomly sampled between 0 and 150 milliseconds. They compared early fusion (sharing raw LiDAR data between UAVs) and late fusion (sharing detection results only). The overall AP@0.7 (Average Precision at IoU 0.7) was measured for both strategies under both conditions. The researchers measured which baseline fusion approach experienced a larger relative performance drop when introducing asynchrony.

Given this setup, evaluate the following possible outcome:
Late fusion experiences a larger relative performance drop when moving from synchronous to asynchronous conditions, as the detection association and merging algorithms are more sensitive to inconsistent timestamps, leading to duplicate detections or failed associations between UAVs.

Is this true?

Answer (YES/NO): NO